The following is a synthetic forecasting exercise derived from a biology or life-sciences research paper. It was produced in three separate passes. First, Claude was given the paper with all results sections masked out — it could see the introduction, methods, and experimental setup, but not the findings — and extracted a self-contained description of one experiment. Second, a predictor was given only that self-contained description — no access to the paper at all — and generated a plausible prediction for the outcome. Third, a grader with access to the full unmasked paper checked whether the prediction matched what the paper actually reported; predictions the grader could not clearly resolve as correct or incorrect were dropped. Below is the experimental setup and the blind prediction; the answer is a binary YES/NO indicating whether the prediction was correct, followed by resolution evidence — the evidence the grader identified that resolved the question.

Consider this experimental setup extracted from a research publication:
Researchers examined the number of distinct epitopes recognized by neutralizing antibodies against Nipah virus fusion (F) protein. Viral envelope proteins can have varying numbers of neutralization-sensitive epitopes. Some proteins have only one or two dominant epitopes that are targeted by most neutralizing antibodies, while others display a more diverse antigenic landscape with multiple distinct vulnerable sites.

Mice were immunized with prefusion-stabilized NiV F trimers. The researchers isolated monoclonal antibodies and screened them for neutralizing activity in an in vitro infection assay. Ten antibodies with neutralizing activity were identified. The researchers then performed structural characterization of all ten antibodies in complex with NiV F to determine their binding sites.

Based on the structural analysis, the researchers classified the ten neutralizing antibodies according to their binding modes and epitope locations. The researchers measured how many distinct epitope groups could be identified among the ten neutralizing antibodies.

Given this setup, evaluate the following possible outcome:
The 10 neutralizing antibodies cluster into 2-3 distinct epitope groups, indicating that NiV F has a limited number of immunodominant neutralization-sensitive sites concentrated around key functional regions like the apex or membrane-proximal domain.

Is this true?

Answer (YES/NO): NO